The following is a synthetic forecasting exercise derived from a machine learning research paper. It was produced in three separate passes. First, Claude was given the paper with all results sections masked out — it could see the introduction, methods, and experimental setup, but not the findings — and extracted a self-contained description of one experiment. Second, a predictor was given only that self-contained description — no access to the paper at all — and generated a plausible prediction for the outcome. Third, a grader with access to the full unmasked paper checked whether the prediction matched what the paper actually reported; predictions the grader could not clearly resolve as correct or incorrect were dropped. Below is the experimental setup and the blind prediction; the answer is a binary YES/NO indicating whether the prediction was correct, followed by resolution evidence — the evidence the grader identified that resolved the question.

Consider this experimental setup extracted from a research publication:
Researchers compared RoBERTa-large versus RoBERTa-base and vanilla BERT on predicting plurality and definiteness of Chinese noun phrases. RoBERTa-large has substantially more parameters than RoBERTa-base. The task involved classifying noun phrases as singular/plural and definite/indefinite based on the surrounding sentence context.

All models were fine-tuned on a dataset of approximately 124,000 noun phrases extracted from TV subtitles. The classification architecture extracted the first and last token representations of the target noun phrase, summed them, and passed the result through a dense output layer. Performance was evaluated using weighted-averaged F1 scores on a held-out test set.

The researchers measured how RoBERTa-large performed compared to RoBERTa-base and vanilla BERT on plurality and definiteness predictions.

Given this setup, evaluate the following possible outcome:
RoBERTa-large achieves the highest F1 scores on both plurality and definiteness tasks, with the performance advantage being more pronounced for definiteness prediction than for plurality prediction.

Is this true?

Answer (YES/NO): NO